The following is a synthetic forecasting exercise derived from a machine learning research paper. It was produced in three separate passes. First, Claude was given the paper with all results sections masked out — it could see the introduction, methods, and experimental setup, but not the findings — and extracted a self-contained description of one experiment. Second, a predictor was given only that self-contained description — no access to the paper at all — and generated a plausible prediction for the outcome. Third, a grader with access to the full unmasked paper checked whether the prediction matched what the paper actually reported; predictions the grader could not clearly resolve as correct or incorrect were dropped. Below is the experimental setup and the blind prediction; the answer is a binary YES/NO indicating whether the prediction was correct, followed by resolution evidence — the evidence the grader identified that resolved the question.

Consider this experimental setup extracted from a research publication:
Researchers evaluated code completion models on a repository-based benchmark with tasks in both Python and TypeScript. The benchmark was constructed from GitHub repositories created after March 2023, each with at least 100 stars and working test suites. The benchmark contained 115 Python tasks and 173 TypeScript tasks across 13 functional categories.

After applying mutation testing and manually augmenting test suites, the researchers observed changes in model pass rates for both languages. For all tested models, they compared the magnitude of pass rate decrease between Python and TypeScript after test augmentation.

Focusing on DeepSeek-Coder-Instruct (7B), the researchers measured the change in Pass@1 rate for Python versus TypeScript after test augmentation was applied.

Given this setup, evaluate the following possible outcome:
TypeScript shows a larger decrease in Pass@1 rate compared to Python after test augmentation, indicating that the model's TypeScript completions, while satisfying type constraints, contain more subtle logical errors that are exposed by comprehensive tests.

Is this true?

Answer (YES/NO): YES